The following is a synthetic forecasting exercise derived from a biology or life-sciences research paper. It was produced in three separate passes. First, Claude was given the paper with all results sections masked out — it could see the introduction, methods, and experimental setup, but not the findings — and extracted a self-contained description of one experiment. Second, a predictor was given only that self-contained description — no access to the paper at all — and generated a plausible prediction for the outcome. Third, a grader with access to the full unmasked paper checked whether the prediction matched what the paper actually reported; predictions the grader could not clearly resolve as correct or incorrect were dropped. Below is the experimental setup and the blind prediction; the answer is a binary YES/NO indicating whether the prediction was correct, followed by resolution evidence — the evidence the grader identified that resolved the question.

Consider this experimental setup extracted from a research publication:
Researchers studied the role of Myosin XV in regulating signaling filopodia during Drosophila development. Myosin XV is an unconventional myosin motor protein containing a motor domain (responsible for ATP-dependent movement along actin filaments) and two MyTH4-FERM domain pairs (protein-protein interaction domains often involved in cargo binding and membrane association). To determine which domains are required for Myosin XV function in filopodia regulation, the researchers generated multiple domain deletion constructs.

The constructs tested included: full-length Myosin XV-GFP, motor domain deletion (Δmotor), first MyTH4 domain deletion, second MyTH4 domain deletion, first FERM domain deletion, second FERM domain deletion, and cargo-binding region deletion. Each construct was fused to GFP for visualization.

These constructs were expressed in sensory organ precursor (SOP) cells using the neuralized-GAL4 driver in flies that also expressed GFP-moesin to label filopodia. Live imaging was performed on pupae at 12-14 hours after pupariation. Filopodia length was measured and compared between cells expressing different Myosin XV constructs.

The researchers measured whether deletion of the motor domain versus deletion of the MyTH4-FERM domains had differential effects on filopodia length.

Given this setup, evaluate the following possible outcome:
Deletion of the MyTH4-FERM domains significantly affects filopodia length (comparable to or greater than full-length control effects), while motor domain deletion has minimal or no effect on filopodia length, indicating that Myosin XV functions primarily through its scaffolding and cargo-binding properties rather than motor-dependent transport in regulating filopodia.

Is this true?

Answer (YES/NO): NO